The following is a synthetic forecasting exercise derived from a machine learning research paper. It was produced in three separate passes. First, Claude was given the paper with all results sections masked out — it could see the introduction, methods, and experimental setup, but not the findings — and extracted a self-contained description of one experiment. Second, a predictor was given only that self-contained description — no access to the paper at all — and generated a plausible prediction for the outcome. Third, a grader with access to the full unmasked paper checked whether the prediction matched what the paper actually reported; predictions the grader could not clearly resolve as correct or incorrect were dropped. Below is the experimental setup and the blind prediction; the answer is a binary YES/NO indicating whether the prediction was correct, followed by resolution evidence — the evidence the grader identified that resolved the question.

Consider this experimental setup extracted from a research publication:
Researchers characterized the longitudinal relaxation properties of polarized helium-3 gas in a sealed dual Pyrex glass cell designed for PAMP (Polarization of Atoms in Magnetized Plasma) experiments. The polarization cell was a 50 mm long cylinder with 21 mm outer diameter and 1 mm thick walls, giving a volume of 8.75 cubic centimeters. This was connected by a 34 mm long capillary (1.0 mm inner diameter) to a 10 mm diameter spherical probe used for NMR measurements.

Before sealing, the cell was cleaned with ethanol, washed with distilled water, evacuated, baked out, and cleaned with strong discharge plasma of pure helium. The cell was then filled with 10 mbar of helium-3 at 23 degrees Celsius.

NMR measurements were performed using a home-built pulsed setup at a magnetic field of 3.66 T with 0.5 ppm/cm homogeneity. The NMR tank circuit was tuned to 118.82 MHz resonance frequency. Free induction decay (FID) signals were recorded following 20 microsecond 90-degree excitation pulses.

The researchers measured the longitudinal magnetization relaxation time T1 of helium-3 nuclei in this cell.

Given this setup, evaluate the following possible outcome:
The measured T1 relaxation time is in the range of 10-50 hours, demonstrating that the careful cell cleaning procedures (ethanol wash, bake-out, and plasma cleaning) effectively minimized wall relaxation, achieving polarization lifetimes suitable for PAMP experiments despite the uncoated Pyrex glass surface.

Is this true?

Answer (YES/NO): NO